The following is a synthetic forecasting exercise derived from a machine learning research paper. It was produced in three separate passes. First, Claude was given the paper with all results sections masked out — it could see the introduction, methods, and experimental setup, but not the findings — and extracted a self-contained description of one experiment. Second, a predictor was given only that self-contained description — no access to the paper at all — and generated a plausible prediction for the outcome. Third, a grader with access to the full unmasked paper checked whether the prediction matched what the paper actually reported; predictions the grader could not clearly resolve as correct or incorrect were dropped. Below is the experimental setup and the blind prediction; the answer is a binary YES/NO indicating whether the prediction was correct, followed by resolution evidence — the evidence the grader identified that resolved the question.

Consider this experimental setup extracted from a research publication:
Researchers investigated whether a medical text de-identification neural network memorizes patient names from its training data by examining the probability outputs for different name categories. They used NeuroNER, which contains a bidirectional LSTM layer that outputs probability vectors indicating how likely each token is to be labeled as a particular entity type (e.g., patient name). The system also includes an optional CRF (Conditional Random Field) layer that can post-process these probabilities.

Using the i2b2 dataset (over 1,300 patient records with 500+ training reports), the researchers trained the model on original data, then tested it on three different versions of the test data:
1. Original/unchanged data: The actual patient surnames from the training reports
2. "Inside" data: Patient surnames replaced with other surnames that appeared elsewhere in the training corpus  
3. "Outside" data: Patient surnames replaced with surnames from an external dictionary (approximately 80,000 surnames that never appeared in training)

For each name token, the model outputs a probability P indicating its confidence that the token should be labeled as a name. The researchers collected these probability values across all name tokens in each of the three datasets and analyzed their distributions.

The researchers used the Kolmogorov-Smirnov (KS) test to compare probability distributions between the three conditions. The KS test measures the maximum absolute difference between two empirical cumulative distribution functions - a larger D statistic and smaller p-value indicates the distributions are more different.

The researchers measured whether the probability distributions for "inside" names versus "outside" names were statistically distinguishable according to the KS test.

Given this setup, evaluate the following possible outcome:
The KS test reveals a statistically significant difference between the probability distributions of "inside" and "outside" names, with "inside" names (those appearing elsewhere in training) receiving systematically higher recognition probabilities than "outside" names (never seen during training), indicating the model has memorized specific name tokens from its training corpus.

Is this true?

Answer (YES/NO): NO